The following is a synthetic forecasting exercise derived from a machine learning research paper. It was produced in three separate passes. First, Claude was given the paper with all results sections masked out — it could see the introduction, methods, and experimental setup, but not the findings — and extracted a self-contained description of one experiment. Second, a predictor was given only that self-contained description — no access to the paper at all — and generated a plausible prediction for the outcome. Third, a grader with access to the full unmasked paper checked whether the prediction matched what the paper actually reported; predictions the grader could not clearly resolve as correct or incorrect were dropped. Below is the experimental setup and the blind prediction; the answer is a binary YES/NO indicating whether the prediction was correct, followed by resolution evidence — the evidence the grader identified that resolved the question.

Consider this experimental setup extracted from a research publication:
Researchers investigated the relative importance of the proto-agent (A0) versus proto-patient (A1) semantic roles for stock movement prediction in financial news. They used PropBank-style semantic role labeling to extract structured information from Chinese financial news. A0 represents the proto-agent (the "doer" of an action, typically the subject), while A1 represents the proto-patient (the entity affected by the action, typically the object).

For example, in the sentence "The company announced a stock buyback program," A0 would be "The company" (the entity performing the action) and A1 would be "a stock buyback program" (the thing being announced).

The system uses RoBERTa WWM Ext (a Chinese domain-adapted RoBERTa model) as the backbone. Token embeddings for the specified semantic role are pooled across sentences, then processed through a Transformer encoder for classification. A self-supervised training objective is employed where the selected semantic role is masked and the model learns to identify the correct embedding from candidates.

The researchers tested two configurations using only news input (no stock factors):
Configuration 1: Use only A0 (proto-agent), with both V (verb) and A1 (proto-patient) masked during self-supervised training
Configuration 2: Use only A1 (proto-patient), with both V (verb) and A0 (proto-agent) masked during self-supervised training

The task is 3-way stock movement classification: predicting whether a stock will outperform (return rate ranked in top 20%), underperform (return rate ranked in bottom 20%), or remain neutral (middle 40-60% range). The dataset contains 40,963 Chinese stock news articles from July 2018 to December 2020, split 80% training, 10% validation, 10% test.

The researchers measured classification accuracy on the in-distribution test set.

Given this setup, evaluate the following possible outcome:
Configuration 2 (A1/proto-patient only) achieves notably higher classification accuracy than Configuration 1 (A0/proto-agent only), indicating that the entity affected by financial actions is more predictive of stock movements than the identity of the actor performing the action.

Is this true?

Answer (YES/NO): NO